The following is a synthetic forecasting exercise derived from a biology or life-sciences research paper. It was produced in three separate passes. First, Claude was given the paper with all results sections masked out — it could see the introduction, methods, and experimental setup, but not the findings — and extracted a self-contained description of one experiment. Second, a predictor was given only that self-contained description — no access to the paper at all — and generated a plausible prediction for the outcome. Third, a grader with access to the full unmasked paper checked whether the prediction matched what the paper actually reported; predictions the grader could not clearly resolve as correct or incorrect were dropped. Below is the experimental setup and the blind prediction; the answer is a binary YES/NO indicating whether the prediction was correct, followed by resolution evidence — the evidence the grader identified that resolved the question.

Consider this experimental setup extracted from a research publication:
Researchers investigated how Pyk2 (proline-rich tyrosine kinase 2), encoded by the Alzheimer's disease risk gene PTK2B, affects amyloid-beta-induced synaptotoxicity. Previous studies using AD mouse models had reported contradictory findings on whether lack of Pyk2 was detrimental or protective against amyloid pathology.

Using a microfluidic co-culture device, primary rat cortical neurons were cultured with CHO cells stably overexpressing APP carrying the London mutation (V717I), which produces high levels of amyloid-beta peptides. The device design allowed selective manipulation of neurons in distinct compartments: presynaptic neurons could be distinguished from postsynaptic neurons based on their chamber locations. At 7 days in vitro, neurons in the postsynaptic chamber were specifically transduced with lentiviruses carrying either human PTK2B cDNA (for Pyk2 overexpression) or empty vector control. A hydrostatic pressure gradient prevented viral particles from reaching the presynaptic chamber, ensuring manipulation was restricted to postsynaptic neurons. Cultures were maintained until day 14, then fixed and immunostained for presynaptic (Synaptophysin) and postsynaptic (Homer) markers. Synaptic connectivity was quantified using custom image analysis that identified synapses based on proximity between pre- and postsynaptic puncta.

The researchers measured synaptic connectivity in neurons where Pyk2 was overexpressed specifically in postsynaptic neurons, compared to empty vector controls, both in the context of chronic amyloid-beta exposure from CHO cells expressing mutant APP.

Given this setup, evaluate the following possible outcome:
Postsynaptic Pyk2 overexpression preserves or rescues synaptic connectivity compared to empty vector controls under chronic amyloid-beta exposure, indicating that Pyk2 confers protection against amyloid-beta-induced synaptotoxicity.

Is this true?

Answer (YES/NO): YES